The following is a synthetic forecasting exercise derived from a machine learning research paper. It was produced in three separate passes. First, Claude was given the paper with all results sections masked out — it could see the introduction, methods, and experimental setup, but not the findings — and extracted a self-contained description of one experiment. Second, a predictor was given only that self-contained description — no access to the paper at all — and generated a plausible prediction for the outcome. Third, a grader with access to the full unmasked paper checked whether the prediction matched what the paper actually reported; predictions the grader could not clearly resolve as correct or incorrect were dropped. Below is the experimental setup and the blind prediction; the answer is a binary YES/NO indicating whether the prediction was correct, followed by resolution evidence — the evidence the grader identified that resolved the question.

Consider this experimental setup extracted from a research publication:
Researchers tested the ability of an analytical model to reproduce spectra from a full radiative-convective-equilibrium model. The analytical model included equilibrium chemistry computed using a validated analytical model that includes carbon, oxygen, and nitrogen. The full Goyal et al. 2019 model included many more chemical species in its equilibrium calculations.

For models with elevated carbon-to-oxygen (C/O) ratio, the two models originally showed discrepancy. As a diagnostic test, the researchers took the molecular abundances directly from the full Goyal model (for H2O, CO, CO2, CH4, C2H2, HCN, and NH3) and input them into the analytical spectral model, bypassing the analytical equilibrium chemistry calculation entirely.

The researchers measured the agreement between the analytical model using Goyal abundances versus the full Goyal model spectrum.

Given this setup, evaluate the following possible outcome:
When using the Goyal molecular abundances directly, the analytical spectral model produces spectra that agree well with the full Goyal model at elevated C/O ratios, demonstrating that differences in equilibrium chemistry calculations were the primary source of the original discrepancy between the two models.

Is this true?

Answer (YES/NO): YES